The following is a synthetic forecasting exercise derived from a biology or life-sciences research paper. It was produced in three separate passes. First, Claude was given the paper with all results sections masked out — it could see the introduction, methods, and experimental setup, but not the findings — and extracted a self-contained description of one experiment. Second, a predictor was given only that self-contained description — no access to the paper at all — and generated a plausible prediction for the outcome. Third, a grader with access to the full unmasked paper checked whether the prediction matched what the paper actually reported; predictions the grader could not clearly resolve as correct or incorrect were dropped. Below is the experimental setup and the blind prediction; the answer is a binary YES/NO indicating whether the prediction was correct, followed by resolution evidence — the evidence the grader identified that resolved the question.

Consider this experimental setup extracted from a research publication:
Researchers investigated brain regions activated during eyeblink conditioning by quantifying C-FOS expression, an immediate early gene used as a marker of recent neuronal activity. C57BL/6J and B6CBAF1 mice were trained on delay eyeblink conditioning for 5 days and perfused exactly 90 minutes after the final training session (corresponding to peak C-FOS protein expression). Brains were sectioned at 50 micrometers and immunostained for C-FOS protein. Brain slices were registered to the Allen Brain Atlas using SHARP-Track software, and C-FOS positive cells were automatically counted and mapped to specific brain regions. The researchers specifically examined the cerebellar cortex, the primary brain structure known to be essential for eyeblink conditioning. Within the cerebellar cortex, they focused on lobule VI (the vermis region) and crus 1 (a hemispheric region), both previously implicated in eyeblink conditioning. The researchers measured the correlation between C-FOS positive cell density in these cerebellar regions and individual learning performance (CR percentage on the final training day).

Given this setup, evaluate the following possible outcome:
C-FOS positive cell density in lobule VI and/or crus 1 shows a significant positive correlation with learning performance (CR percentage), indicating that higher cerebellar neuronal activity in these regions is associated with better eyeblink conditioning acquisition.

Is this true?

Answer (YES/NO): YES